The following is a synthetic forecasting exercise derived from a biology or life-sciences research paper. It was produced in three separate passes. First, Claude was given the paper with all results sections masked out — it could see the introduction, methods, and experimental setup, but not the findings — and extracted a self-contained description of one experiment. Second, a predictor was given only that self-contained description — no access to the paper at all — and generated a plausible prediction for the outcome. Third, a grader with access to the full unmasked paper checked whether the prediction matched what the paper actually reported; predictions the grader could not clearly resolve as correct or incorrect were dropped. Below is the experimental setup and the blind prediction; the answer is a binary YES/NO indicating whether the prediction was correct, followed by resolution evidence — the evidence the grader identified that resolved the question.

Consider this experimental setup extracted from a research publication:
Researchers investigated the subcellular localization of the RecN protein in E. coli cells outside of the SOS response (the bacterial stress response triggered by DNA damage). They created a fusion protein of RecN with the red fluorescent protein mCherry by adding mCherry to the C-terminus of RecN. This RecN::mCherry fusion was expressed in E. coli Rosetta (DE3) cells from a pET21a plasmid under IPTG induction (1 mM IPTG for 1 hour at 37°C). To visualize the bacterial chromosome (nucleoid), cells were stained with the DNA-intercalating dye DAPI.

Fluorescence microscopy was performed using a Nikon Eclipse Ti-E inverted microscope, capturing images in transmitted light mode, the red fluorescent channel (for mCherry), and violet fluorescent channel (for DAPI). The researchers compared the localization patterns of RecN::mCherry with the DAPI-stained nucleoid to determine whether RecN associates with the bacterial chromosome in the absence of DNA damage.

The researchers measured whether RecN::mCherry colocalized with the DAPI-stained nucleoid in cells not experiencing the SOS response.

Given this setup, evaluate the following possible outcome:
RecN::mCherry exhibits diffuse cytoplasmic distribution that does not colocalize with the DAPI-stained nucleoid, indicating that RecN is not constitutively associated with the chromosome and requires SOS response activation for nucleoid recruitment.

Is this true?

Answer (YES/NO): NO